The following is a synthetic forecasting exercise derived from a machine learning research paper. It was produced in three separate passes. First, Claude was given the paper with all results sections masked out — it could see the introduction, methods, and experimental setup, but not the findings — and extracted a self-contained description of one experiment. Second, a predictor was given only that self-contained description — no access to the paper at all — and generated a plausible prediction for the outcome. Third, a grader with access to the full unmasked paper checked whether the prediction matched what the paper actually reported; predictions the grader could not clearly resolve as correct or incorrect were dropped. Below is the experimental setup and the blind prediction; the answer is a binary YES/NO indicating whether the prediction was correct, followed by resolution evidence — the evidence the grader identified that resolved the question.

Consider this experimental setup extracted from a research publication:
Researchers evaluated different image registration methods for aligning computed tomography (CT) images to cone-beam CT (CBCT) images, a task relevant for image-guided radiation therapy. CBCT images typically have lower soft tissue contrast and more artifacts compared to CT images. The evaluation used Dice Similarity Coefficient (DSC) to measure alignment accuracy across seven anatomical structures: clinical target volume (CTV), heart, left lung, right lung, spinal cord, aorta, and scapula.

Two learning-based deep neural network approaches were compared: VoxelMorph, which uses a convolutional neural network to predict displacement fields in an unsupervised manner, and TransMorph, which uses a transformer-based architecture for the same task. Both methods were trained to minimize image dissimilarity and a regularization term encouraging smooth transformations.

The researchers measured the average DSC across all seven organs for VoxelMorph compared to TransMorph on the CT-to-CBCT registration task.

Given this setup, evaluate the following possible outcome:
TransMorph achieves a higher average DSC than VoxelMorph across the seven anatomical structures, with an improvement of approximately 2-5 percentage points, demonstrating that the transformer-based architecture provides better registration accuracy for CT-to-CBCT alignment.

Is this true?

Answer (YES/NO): YES